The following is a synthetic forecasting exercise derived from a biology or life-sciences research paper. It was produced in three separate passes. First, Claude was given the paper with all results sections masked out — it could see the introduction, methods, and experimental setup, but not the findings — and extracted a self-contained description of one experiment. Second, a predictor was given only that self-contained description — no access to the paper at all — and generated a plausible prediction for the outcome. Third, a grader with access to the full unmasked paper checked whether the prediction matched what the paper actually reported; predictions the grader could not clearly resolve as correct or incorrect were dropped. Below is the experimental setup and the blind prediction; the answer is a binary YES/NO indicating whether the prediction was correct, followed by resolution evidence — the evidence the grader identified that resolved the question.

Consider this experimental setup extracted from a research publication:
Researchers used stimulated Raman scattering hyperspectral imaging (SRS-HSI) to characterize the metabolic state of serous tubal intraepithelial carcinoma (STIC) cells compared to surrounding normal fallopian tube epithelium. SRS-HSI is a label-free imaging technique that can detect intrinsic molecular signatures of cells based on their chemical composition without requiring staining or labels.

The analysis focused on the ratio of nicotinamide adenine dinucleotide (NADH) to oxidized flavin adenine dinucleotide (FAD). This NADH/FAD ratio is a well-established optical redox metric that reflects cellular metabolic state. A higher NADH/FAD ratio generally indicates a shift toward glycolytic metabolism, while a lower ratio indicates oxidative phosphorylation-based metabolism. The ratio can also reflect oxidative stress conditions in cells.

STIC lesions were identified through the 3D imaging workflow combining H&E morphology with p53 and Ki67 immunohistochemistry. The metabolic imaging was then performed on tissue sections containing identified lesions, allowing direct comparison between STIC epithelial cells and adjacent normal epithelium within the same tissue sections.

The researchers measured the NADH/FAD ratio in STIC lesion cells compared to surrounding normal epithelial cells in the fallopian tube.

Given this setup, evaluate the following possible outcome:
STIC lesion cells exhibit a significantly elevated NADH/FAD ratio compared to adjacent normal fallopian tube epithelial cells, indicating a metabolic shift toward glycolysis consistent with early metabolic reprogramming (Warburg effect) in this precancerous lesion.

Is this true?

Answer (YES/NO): YES